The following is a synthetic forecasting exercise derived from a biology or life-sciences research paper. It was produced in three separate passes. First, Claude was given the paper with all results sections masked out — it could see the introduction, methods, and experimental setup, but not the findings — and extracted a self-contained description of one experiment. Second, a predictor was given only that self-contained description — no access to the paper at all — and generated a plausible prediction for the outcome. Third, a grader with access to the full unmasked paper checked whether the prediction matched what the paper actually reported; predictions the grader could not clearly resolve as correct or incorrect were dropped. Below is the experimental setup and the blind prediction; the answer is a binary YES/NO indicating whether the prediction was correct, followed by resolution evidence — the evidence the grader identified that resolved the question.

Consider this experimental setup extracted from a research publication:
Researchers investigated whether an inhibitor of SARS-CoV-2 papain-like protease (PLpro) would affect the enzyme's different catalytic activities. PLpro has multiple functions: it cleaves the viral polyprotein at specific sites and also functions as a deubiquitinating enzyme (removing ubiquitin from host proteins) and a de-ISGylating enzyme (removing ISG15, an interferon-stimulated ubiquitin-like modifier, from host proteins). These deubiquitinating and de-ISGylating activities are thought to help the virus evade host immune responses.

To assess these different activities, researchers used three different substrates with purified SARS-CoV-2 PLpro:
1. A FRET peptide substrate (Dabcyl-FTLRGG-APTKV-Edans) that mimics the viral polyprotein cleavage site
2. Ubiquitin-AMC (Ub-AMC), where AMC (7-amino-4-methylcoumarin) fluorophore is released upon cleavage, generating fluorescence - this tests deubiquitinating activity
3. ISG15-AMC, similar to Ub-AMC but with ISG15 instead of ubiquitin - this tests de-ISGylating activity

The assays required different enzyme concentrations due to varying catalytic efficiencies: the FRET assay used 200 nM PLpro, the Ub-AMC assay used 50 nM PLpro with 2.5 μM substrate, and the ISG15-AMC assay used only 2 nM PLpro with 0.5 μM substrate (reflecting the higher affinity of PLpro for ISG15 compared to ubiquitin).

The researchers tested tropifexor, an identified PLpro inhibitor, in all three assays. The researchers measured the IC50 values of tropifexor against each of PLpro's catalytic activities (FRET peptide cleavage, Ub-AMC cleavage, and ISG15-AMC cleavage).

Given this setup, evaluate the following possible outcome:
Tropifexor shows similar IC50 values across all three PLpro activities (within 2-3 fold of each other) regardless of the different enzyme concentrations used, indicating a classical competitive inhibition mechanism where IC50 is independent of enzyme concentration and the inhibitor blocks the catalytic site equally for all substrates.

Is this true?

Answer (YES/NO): NO